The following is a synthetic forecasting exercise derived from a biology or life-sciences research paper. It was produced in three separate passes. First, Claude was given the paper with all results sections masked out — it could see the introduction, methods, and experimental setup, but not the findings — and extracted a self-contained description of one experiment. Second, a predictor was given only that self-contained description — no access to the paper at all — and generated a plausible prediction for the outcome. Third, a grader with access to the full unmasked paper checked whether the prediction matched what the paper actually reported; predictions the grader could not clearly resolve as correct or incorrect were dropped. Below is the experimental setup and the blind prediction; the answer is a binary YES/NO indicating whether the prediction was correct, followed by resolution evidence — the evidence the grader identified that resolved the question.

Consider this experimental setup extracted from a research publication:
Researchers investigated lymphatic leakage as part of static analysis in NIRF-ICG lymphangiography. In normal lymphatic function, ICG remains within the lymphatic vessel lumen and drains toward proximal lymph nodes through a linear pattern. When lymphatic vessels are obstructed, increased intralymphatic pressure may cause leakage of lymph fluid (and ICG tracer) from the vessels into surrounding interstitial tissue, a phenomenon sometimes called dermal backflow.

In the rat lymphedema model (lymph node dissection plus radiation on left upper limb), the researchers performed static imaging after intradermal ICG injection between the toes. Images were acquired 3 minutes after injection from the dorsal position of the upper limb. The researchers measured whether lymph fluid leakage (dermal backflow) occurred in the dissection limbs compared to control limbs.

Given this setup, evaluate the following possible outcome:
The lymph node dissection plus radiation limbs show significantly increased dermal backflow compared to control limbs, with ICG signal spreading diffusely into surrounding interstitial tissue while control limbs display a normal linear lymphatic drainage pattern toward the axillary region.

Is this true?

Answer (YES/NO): YES